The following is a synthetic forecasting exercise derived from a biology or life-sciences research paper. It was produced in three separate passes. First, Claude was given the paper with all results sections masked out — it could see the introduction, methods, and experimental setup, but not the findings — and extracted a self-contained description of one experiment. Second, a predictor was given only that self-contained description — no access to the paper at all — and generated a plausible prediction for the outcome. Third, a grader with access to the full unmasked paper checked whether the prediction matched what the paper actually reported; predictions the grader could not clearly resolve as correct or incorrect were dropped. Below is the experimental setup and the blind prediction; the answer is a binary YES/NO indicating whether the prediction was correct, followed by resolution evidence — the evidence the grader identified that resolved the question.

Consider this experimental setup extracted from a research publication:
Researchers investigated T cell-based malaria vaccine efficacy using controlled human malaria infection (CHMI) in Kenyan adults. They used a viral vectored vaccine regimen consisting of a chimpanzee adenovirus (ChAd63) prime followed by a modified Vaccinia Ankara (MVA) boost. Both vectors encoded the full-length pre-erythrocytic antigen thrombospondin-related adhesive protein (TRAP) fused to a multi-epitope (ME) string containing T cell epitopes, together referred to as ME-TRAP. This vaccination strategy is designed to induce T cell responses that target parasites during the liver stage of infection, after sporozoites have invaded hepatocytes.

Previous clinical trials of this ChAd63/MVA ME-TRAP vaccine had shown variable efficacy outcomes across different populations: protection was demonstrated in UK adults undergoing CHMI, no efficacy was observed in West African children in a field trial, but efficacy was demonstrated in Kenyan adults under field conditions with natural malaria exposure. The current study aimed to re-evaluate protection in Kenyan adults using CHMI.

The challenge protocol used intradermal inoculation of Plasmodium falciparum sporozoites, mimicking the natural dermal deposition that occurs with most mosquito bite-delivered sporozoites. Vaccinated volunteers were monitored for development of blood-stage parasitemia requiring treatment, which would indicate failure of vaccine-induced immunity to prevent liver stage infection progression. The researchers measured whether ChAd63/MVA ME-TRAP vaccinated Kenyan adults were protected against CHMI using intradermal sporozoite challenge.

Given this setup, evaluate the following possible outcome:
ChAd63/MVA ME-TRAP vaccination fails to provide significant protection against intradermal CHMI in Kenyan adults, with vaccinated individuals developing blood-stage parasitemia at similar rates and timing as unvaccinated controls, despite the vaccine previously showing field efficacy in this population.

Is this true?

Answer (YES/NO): YES